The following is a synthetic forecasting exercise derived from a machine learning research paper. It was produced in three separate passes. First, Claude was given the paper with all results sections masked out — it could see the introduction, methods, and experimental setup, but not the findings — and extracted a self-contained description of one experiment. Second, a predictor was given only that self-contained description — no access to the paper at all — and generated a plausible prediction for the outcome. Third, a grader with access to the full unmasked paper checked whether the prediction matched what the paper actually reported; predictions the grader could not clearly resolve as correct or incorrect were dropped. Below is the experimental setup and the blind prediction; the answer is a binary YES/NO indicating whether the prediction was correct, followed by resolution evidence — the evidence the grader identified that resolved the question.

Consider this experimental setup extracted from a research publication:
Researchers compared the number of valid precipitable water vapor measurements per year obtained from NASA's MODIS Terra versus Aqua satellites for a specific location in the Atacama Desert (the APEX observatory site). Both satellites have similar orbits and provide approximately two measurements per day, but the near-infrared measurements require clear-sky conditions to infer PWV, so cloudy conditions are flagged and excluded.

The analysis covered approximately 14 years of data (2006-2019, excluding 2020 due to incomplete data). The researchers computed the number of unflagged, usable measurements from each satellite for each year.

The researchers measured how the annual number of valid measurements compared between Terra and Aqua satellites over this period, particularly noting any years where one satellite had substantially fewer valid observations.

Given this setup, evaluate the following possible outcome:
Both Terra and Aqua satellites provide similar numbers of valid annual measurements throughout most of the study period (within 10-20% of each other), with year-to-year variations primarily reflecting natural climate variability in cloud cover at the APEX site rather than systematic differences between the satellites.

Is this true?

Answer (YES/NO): NO